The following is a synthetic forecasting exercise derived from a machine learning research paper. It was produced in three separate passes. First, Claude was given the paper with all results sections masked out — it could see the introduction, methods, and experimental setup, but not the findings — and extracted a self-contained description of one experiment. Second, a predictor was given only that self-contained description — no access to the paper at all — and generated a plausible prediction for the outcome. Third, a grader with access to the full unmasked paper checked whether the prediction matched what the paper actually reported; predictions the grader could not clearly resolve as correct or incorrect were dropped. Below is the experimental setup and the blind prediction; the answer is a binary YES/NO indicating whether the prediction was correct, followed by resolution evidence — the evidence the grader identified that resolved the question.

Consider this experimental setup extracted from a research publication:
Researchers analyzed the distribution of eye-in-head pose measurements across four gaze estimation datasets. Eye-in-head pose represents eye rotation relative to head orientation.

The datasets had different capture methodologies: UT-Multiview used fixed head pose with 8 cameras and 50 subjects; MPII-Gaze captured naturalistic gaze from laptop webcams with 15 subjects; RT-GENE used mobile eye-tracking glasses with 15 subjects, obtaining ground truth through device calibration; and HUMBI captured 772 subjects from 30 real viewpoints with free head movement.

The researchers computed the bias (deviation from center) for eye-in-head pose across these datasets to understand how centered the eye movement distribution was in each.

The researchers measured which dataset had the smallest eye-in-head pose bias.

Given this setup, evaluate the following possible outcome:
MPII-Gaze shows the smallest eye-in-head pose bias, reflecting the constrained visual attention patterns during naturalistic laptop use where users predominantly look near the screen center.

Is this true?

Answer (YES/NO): NO